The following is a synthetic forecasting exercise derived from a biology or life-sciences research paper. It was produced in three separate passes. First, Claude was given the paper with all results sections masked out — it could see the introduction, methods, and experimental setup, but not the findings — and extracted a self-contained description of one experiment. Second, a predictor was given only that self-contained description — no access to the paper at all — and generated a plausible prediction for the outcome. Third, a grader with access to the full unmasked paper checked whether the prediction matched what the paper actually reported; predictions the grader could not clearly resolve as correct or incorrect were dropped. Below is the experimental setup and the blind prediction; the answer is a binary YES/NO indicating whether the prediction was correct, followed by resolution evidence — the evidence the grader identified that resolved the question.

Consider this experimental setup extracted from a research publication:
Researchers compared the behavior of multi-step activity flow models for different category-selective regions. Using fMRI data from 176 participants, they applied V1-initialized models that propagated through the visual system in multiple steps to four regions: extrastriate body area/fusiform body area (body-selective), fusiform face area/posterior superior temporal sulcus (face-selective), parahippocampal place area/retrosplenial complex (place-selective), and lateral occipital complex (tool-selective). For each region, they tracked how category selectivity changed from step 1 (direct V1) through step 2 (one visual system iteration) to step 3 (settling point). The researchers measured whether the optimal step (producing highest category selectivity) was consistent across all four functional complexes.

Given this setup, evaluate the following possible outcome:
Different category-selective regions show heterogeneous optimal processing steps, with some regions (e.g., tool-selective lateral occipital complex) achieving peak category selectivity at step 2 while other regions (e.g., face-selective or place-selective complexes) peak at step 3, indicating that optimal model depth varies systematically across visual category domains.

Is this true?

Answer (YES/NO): NO